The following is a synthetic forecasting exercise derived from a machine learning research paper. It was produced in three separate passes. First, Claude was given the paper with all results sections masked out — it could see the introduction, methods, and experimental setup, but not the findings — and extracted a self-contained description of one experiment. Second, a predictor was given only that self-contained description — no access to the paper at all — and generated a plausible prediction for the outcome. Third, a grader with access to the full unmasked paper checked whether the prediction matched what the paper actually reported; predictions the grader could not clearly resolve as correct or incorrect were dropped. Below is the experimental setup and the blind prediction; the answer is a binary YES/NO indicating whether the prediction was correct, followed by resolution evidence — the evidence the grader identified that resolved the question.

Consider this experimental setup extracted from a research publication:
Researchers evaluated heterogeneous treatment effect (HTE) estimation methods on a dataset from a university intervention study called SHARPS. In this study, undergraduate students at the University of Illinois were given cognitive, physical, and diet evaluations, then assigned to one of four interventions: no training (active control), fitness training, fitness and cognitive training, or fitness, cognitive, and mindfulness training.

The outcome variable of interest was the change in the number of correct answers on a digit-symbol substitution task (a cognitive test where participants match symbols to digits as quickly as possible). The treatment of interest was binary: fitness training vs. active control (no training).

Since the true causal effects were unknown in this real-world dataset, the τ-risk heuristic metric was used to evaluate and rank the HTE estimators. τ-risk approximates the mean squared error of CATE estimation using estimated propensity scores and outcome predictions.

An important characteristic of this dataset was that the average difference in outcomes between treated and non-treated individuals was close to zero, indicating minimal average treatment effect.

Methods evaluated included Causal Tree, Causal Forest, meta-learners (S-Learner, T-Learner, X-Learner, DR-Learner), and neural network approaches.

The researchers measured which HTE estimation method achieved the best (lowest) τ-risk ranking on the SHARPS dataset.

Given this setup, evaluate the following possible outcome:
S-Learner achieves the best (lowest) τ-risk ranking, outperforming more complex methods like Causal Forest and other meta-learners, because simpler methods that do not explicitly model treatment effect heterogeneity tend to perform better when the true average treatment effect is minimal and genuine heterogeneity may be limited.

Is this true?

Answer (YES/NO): YES